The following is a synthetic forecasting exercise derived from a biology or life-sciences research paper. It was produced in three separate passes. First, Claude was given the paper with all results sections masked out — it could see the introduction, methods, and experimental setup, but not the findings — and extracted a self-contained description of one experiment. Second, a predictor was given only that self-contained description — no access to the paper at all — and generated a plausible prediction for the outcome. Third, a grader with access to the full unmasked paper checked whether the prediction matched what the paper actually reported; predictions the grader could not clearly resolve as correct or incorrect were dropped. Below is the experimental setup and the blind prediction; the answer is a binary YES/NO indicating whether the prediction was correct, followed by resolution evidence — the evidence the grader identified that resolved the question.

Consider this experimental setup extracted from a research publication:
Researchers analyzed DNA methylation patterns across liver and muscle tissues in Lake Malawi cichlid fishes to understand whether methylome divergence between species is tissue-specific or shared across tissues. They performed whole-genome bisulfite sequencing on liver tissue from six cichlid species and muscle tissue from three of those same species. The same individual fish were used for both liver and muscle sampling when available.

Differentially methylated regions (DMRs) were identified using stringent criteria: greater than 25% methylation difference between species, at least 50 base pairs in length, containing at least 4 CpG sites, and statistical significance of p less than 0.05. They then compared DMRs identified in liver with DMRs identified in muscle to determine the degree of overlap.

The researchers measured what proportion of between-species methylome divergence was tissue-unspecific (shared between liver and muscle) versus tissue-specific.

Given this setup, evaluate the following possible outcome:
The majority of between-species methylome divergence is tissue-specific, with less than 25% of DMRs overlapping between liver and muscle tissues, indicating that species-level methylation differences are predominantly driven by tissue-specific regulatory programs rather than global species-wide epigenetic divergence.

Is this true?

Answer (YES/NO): NO